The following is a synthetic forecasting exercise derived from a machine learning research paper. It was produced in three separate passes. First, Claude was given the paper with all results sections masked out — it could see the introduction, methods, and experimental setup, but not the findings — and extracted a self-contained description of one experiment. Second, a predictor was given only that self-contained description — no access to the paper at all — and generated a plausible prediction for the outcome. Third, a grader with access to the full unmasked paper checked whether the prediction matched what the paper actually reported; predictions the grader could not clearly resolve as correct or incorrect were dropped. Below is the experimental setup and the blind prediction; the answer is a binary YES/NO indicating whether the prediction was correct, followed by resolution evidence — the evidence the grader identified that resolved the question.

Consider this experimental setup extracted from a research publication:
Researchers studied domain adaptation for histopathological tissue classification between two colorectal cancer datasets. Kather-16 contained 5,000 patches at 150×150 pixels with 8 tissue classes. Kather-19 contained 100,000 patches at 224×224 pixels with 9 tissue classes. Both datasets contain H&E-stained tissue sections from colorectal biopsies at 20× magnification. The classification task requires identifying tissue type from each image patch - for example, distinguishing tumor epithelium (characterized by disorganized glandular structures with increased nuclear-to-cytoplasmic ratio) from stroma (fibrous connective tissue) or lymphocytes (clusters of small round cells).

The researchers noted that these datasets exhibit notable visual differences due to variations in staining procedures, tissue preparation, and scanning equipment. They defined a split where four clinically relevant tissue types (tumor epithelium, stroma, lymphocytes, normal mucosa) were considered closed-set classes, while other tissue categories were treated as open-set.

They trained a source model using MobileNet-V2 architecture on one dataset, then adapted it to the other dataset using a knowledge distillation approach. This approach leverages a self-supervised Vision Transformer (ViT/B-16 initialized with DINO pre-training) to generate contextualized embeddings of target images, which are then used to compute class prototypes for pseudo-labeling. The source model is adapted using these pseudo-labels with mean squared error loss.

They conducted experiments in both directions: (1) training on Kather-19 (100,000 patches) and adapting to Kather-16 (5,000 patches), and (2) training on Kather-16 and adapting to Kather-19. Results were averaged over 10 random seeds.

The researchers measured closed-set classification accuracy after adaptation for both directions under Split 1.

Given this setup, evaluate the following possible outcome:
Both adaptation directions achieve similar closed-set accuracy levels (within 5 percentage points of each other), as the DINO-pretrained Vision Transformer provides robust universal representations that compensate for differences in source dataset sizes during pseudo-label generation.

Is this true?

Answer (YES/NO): YES